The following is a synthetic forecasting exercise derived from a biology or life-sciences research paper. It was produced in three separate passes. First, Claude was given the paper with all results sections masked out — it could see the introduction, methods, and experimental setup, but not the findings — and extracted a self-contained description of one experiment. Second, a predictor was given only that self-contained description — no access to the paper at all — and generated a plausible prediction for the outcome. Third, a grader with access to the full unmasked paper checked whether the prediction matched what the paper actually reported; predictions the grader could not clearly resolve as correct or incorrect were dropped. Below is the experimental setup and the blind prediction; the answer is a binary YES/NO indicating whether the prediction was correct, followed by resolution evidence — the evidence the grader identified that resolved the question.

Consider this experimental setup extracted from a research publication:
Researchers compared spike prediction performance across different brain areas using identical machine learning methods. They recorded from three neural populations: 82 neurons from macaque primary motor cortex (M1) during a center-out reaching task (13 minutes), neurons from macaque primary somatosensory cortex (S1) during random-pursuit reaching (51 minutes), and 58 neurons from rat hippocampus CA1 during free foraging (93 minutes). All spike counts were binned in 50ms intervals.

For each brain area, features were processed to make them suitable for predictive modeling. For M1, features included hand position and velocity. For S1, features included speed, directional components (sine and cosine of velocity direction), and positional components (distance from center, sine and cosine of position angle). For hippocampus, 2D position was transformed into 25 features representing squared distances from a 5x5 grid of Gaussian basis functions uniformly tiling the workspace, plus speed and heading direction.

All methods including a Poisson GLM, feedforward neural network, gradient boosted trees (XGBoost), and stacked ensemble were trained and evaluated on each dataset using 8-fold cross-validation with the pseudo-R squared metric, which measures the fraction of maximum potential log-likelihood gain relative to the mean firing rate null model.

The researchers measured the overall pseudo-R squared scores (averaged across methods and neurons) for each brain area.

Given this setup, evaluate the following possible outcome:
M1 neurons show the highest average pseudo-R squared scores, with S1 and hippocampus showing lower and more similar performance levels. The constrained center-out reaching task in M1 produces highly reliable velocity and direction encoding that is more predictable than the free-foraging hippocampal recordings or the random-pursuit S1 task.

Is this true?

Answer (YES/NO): NO